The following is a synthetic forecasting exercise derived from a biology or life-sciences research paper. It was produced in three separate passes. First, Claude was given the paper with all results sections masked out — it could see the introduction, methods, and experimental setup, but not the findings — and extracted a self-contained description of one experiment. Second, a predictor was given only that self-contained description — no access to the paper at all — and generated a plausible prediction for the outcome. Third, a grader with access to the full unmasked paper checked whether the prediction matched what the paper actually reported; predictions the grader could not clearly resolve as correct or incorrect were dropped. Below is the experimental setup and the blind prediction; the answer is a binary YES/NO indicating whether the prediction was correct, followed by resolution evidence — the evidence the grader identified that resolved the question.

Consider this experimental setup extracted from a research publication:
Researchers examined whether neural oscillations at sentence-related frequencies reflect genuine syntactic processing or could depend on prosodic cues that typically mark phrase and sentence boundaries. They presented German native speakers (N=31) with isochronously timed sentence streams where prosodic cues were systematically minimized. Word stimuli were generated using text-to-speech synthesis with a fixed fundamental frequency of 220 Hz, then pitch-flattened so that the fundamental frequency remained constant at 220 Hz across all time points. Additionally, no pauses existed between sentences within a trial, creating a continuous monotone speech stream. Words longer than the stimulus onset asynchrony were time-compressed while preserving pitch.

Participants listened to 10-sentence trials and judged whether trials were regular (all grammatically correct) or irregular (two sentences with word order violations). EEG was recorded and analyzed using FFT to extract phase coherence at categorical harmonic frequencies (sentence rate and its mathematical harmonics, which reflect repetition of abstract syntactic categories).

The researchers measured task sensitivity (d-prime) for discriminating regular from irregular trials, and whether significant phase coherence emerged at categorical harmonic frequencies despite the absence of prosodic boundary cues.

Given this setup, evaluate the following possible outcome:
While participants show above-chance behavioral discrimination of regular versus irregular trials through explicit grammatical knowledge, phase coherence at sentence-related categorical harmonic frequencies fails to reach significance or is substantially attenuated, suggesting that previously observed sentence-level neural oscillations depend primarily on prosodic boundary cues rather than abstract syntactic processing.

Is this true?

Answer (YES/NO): NO